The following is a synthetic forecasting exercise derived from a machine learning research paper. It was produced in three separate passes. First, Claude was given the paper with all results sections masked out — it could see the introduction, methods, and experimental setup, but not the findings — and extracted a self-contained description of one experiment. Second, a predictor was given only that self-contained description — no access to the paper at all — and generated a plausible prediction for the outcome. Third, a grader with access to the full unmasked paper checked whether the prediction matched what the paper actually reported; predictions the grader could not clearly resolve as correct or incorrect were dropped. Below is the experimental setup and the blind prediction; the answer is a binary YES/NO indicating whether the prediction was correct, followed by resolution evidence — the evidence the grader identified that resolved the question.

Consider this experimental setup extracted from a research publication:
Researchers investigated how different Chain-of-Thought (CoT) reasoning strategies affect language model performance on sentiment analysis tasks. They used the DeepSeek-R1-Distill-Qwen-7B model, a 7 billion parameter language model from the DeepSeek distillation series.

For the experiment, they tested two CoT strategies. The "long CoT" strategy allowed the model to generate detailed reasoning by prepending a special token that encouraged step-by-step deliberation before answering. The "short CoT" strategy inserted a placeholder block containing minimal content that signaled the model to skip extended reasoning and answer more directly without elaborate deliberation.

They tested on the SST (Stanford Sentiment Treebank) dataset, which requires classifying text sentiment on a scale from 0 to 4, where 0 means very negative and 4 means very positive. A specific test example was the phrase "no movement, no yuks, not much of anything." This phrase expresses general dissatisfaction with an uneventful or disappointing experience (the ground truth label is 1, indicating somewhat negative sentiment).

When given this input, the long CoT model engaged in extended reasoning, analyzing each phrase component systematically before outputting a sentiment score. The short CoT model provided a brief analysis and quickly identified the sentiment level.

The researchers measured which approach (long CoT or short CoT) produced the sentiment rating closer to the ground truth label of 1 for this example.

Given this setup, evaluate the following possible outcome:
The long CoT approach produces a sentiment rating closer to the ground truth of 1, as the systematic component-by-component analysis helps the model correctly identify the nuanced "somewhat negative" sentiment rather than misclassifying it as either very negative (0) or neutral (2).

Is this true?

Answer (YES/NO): NO